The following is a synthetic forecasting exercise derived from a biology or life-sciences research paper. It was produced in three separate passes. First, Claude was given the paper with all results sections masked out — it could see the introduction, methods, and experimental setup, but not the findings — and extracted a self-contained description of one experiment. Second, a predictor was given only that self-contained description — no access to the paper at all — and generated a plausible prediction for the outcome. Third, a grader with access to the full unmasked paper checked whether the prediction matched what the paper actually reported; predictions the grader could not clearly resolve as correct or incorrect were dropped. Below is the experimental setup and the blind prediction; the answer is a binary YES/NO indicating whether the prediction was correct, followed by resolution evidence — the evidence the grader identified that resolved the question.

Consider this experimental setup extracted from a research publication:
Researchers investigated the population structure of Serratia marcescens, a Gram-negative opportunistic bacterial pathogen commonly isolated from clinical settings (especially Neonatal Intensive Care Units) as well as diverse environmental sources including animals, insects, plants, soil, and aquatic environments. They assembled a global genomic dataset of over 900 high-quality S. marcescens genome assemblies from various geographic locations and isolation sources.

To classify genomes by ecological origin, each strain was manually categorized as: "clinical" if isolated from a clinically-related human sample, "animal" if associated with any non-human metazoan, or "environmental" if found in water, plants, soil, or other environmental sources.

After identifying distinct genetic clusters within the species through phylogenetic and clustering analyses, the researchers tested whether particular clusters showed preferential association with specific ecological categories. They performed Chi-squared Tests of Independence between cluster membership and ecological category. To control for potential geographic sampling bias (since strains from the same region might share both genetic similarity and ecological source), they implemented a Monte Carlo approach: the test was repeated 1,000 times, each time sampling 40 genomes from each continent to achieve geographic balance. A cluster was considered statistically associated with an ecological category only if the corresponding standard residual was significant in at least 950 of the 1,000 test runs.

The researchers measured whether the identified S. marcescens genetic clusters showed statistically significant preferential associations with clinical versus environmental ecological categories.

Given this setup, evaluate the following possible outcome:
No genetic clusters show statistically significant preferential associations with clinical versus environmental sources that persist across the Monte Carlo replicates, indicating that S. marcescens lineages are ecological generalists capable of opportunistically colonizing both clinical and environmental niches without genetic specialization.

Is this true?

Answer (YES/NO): NO